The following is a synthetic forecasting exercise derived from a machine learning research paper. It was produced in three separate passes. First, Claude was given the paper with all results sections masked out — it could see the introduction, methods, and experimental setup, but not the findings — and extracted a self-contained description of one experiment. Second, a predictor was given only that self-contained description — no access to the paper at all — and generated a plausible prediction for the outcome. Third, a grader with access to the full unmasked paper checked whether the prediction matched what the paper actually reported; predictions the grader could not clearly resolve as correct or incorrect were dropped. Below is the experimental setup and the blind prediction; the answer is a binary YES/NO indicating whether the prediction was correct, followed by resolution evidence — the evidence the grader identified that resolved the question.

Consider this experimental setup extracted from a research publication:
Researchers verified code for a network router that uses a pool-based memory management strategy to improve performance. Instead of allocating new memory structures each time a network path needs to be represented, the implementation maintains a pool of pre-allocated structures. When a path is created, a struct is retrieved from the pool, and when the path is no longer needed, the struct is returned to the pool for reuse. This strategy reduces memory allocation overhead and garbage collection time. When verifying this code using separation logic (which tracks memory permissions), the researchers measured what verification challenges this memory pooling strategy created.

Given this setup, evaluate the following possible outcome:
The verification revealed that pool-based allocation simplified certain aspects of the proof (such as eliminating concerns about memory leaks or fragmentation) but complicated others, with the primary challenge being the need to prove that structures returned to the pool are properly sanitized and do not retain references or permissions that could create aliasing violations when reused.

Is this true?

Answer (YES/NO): NO